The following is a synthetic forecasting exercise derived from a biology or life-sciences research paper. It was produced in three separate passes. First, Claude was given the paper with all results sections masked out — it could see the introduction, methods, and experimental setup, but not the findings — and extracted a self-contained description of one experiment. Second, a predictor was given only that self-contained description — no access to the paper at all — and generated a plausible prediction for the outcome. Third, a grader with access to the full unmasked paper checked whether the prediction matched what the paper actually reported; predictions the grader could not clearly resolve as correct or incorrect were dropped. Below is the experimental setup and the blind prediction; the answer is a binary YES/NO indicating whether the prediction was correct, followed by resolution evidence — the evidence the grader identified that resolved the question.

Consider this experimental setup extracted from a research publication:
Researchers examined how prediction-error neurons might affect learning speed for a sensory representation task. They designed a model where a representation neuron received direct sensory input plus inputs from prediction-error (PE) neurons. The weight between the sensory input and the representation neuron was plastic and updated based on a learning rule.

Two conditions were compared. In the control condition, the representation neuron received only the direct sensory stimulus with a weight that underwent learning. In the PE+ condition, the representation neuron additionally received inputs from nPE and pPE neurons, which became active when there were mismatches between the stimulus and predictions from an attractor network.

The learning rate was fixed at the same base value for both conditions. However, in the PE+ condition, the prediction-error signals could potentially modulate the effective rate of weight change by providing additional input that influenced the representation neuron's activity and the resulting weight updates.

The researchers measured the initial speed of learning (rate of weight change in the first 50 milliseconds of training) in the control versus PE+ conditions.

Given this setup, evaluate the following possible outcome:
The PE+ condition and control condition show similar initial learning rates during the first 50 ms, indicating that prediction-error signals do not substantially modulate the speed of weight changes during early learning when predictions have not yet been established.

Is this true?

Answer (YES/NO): NO